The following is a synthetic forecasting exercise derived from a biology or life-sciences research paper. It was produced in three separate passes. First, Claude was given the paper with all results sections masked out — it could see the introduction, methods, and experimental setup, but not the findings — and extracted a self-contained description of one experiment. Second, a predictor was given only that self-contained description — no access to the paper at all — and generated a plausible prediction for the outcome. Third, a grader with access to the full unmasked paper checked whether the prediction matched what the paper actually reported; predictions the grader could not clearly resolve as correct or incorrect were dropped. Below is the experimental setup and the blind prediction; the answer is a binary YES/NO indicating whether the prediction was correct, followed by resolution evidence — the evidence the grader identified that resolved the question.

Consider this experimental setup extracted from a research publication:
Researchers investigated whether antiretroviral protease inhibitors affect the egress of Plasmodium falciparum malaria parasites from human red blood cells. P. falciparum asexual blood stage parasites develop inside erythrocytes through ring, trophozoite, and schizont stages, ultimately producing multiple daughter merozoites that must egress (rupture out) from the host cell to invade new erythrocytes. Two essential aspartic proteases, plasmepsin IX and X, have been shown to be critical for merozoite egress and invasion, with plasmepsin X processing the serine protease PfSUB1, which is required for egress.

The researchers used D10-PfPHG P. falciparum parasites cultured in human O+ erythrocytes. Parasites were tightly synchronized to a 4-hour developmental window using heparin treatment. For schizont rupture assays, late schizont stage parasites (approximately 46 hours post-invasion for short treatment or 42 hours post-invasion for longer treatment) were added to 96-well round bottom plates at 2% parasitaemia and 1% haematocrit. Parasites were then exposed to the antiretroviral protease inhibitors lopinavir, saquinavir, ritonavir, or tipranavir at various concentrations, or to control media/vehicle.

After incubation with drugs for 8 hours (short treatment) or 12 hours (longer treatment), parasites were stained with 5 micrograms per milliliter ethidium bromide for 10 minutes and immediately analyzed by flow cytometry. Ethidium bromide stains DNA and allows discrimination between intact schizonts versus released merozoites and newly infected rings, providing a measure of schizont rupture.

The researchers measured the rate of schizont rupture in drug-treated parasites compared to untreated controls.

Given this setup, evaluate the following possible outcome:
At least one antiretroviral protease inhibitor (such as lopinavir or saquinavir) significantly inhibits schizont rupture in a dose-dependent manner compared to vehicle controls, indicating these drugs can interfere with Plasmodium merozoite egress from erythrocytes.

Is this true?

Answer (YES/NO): NO